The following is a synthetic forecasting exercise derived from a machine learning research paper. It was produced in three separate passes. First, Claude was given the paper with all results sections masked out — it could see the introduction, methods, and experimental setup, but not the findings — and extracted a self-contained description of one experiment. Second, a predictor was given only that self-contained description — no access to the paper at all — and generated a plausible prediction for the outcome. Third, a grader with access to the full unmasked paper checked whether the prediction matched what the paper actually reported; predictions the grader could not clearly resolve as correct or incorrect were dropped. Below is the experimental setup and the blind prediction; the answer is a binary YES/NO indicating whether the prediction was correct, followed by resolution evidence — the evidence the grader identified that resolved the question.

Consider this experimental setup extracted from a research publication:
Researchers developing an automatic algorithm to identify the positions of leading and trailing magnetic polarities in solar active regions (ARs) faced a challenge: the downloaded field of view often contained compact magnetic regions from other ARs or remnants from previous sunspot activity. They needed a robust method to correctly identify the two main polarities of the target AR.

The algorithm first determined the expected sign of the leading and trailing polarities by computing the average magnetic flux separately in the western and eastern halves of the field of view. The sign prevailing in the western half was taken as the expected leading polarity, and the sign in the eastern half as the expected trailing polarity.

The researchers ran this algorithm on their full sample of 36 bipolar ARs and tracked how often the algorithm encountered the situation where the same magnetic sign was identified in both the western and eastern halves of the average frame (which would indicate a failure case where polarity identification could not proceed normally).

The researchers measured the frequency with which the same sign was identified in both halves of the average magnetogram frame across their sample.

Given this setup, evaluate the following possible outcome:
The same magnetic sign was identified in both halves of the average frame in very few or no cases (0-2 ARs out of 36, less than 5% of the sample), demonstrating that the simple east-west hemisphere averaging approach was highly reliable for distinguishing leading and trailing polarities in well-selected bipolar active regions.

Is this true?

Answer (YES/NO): YES